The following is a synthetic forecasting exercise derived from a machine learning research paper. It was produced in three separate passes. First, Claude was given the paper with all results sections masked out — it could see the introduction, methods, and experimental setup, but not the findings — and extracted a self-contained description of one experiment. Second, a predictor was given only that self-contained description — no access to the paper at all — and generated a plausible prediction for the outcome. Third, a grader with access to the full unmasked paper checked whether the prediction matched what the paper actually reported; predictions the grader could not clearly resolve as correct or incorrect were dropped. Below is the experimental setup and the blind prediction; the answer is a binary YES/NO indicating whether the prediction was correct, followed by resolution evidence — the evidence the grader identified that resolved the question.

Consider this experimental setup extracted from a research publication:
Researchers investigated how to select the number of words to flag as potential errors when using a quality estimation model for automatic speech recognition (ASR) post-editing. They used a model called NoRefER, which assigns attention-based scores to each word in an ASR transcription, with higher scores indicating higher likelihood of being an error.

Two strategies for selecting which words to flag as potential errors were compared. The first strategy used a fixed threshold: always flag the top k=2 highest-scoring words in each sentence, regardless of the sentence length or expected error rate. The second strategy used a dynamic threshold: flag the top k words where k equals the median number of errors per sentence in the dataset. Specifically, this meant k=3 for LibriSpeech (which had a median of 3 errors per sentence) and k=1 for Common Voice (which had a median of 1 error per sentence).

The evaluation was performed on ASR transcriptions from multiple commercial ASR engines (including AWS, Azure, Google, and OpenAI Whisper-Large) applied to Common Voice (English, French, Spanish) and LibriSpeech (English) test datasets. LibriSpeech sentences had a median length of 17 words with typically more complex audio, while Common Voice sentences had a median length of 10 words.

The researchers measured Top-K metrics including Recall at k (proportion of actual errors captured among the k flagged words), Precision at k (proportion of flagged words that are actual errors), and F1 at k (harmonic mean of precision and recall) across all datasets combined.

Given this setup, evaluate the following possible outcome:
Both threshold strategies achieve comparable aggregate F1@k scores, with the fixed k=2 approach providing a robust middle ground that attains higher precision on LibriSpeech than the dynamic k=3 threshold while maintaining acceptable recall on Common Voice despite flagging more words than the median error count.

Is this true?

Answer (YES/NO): NO